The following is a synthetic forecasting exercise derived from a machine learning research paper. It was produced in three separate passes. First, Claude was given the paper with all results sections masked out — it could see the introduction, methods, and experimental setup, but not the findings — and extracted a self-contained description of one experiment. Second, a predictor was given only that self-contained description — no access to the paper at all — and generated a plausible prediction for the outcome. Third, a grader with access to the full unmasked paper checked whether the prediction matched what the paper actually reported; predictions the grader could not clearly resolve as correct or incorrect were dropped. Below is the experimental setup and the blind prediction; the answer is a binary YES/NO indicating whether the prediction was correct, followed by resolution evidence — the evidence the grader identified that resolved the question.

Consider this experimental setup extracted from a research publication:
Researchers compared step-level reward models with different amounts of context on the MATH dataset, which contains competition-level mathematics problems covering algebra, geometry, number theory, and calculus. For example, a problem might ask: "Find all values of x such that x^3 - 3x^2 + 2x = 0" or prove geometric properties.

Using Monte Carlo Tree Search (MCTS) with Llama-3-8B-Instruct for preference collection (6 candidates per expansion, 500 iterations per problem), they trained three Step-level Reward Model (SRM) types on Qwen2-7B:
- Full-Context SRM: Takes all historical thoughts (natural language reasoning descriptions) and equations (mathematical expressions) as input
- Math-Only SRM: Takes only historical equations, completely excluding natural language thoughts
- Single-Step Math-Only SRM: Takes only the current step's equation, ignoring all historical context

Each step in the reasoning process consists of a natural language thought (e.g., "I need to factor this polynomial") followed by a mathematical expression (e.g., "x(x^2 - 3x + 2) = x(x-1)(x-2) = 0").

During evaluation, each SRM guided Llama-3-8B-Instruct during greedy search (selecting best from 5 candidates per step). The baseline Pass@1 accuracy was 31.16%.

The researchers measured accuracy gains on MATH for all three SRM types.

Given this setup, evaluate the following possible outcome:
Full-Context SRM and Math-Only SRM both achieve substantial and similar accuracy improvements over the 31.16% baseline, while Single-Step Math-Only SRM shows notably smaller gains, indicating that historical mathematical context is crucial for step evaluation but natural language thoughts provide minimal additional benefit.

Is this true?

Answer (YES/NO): YES